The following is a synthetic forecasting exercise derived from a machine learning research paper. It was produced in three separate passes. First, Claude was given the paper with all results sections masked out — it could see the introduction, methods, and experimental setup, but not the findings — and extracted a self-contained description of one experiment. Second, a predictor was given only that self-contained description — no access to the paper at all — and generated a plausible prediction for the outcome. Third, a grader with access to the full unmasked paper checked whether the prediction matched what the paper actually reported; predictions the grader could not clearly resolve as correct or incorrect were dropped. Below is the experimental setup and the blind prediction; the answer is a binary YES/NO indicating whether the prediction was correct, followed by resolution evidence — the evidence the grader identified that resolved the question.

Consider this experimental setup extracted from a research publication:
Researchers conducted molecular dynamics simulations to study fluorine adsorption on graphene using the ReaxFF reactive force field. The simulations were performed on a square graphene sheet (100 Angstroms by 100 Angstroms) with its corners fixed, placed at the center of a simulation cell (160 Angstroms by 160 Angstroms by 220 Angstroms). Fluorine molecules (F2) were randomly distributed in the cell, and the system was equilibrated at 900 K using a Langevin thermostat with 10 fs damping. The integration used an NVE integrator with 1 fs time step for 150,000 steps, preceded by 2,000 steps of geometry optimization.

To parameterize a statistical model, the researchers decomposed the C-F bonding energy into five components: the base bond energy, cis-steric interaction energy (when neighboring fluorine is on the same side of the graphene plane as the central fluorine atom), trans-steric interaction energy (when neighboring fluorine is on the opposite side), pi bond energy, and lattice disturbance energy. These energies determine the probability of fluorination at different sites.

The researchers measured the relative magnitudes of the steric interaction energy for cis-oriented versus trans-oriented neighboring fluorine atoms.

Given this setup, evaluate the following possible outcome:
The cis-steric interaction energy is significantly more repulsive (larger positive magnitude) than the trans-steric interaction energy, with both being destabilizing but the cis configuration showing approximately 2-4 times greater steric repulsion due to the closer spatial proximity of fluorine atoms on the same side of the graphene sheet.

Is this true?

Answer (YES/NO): YES